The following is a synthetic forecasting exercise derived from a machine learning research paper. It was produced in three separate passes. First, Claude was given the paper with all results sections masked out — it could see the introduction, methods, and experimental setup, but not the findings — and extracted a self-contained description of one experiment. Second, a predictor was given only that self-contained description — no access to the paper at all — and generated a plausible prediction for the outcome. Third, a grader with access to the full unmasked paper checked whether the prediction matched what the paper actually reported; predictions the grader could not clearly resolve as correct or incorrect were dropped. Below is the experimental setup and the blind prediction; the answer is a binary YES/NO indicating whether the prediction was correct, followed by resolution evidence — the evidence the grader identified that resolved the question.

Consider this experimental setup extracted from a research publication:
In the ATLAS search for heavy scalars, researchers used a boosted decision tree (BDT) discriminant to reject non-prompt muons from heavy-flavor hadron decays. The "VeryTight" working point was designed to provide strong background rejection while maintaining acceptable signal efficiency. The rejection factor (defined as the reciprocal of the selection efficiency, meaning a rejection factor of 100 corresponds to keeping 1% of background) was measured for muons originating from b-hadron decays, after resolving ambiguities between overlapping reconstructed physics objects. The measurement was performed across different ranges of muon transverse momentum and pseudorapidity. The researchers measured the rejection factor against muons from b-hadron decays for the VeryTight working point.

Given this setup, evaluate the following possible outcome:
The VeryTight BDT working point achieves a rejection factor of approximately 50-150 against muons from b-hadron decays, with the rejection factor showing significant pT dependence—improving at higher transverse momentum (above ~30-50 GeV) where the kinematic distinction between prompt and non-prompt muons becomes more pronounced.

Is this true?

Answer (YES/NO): NO